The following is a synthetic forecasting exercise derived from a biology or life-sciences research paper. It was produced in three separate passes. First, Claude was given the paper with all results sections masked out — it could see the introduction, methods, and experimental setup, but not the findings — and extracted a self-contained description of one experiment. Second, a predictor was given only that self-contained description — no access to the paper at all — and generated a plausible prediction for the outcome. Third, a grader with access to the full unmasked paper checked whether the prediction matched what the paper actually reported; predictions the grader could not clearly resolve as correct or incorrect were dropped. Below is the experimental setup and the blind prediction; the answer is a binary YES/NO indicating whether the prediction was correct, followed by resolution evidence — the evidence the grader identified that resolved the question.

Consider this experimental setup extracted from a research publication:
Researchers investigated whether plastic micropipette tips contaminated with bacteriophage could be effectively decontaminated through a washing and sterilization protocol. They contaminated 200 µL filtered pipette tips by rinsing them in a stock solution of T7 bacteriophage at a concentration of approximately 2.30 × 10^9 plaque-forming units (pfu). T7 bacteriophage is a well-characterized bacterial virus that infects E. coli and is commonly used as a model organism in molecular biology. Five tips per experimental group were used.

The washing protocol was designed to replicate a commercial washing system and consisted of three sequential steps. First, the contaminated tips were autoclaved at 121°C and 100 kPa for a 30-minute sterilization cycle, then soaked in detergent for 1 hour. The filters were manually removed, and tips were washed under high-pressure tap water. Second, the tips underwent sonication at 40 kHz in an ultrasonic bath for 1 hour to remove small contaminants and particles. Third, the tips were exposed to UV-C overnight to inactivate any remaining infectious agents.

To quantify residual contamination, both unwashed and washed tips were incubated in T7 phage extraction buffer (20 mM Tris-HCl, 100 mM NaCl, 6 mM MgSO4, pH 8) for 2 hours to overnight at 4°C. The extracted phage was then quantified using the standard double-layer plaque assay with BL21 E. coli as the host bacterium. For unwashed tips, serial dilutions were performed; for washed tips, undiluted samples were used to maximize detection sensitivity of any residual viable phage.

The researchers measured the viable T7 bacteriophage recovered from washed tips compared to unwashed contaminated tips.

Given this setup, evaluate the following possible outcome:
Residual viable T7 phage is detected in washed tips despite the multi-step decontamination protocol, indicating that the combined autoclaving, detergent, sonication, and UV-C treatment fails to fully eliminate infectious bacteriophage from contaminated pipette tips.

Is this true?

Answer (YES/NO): NO